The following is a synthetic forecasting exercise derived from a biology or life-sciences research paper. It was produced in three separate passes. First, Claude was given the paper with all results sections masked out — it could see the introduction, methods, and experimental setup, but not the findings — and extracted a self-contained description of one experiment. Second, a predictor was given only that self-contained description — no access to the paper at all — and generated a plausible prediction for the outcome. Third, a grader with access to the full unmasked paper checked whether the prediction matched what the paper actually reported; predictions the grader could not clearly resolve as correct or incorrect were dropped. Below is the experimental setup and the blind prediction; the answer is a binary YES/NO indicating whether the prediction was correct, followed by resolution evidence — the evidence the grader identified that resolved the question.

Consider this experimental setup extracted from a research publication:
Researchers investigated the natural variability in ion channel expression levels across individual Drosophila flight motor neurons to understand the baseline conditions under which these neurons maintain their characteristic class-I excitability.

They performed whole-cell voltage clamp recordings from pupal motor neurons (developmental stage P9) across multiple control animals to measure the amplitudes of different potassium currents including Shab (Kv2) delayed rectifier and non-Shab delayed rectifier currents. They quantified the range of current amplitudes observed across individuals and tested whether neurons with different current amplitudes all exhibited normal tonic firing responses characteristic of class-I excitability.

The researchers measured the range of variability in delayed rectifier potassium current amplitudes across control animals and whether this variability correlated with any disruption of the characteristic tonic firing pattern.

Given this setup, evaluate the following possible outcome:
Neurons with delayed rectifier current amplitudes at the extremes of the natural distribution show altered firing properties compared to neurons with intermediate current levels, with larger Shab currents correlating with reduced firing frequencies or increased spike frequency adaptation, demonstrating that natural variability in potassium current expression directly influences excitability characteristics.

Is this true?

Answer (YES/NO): NO